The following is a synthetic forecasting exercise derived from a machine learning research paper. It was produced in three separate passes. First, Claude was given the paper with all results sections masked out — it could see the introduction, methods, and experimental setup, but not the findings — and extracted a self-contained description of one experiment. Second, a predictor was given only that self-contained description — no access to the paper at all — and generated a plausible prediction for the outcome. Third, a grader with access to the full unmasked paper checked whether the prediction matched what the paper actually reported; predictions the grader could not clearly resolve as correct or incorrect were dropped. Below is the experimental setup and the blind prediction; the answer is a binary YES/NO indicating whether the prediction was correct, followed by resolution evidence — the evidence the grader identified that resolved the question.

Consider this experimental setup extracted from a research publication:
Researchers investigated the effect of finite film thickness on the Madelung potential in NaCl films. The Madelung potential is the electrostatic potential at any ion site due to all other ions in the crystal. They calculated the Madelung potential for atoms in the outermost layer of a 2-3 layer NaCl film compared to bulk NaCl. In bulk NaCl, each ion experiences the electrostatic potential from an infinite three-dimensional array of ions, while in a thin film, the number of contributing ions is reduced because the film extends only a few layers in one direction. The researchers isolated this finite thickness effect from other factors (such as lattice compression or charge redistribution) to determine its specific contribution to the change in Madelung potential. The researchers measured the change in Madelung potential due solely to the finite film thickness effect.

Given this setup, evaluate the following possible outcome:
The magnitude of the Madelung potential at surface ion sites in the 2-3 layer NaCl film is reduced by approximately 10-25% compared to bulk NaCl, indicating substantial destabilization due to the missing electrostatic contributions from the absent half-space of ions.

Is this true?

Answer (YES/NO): NO